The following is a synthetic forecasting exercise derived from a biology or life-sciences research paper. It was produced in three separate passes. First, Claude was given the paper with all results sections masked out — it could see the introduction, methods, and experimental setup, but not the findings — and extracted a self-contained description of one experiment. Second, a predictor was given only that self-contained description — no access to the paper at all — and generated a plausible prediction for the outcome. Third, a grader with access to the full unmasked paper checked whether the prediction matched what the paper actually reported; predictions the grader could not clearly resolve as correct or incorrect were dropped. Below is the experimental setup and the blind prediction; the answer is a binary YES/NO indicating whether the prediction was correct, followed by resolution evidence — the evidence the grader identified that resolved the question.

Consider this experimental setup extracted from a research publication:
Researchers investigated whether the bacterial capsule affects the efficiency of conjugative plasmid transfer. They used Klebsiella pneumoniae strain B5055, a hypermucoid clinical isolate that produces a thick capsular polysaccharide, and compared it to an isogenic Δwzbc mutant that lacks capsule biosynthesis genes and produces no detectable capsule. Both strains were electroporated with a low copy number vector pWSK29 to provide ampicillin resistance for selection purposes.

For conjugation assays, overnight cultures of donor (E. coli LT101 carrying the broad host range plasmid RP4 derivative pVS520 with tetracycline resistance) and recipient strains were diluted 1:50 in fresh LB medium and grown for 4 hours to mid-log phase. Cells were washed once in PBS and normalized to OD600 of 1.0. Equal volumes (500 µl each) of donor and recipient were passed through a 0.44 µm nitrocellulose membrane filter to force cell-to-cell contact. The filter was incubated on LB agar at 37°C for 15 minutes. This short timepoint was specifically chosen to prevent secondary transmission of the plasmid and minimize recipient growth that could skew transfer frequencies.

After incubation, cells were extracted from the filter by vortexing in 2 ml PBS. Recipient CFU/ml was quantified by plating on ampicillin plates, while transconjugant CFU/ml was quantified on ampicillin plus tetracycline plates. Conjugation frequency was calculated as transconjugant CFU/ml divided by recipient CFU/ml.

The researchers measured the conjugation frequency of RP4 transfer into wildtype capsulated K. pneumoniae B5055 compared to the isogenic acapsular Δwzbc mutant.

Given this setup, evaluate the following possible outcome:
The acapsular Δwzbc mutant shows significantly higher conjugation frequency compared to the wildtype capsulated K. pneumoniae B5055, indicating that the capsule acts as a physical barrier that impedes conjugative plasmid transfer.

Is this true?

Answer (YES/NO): YES